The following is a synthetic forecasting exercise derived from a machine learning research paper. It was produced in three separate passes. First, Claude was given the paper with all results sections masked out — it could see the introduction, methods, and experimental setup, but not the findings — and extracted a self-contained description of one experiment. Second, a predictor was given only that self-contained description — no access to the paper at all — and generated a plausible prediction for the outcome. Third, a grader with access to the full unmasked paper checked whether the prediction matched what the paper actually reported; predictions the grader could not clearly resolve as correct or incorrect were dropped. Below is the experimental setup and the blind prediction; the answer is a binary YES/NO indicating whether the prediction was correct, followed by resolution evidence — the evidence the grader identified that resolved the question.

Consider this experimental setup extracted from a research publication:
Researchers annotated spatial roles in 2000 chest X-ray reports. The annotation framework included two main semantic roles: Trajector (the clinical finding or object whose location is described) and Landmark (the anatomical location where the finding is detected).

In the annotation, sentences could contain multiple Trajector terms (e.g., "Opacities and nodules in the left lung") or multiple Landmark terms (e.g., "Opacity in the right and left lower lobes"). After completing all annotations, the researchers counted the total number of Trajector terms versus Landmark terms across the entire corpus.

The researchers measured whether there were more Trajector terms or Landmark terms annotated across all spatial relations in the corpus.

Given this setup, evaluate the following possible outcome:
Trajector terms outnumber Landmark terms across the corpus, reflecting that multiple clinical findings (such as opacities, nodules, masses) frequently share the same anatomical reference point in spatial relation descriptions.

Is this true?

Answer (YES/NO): YES